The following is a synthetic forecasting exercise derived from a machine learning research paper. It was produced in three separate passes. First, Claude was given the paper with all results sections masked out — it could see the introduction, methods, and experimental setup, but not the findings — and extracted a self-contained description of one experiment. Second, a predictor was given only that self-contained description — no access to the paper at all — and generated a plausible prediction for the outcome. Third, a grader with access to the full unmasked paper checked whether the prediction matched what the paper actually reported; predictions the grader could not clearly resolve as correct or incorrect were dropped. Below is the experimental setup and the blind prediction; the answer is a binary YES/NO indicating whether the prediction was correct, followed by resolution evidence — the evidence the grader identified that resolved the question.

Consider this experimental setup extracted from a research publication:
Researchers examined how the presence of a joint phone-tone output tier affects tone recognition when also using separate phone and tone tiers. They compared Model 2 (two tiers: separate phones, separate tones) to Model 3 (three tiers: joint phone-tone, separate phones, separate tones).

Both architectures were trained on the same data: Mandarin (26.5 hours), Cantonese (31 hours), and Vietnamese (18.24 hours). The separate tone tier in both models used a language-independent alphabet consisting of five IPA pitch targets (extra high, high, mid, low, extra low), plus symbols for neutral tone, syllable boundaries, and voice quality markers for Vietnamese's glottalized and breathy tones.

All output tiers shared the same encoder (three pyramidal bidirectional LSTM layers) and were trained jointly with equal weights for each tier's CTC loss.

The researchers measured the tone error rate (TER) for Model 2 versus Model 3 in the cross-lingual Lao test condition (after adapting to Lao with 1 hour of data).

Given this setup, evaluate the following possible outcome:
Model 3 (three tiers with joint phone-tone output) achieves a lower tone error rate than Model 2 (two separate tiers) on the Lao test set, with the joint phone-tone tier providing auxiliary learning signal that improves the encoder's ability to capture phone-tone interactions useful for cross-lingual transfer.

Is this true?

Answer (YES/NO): NO